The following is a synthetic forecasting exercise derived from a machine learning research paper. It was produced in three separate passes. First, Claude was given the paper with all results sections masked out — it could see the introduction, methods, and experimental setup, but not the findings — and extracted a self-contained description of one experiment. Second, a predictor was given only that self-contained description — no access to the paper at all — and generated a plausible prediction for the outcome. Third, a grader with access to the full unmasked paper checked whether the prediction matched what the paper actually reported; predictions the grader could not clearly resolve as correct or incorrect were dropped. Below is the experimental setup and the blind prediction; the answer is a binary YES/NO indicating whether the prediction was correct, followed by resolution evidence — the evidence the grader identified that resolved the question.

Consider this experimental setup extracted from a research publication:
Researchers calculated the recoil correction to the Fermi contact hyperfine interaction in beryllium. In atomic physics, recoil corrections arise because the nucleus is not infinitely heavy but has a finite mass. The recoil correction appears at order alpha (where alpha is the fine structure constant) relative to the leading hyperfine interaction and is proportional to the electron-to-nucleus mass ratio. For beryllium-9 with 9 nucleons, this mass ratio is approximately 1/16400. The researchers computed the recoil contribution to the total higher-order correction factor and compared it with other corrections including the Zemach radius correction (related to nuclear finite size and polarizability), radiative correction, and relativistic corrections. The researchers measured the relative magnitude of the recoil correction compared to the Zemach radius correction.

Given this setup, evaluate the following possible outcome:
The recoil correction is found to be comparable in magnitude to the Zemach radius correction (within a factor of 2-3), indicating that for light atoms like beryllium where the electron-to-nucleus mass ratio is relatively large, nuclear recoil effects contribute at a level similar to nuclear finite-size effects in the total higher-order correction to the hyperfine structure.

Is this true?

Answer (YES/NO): NO